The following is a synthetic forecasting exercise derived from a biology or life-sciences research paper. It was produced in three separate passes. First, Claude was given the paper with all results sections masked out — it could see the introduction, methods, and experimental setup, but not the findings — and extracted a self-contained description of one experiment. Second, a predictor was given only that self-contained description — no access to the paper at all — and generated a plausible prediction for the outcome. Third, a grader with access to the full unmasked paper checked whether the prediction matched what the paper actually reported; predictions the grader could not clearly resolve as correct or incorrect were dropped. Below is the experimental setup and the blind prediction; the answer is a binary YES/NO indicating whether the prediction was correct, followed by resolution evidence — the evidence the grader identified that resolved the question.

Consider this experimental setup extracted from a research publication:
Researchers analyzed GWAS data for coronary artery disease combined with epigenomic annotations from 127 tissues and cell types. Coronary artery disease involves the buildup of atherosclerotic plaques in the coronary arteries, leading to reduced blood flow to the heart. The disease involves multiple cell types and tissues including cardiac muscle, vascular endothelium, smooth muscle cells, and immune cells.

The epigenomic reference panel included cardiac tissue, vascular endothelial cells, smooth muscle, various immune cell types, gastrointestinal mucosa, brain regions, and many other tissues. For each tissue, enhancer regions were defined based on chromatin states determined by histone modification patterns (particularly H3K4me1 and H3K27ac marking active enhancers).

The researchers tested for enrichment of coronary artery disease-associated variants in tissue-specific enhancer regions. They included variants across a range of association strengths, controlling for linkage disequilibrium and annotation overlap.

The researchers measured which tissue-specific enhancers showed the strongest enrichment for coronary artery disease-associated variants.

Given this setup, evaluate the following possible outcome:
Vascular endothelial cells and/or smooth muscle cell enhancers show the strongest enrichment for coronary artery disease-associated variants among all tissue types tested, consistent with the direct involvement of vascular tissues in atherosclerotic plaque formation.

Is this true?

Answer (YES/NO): NO